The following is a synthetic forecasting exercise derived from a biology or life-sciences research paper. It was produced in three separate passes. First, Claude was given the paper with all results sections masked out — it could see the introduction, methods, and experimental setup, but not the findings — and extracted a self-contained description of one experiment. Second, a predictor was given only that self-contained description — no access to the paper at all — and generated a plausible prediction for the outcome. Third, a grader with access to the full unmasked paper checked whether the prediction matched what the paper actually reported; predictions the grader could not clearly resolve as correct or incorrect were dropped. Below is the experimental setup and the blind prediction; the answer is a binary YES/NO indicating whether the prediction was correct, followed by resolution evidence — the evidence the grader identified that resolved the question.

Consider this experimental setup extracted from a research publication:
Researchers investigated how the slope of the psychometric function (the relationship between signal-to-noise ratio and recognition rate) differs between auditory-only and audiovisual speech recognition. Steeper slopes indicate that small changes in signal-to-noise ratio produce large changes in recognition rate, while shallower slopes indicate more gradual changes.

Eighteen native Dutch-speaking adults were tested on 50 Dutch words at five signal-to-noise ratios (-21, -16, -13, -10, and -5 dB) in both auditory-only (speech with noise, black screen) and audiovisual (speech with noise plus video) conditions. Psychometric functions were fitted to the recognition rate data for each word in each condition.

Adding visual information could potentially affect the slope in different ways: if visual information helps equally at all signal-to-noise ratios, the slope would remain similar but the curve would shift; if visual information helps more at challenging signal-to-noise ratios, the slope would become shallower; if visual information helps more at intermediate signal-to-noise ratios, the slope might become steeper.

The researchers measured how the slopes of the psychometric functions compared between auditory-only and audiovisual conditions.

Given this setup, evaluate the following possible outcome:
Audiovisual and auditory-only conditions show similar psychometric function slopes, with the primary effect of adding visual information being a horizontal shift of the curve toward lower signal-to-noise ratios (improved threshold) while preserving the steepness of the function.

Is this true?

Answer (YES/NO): NO